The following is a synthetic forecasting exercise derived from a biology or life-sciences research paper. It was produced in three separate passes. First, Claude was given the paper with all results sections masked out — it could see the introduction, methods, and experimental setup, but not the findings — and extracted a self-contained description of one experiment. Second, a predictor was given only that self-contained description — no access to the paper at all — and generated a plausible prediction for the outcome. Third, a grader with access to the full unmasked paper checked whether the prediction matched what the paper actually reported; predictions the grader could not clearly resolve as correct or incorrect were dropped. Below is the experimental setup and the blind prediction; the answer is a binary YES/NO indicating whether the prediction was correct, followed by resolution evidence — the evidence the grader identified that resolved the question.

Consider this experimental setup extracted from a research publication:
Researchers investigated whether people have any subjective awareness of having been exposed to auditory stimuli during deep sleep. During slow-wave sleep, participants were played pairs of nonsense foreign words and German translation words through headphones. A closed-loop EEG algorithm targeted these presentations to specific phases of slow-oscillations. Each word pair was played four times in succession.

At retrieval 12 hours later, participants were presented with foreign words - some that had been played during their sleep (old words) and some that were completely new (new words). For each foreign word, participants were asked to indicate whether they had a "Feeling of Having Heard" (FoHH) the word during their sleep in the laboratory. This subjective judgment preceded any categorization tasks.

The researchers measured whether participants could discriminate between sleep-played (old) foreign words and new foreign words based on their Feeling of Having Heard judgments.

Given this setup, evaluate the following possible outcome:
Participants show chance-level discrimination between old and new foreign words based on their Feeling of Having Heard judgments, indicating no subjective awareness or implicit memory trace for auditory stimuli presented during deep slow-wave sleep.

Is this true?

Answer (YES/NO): YES